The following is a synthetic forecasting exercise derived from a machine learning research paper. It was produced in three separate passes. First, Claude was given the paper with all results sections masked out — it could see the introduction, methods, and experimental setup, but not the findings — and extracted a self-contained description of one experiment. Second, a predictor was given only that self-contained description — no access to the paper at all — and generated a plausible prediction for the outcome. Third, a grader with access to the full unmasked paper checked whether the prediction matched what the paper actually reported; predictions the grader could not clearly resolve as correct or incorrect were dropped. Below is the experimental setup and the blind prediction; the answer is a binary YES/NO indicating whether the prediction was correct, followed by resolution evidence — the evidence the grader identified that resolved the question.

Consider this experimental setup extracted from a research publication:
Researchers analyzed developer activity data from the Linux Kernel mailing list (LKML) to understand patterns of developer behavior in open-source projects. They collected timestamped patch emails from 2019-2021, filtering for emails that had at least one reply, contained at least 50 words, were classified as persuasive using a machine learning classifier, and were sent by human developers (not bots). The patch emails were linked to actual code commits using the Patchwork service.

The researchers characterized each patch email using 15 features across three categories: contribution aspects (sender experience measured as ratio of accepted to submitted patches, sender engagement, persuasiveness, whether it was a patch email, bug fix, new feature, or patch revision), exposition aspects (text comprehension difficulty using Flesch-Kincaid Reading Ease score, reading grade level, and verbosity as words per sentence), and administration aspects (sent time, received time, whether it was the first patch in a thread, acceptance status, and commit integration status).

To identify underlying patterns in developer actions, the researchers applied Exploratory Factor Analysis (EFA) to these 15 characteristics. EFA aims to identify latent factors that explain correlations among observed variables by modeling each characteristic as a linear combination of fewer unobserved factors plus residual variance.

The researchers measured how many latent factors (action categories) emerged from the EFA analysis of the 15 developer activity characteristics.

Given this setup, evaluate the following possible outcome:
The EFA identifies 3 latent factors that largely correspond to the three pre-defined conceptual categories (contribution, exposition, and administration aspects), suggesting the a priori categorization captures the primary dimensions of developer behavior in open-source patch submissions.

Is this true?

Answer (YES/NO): NO